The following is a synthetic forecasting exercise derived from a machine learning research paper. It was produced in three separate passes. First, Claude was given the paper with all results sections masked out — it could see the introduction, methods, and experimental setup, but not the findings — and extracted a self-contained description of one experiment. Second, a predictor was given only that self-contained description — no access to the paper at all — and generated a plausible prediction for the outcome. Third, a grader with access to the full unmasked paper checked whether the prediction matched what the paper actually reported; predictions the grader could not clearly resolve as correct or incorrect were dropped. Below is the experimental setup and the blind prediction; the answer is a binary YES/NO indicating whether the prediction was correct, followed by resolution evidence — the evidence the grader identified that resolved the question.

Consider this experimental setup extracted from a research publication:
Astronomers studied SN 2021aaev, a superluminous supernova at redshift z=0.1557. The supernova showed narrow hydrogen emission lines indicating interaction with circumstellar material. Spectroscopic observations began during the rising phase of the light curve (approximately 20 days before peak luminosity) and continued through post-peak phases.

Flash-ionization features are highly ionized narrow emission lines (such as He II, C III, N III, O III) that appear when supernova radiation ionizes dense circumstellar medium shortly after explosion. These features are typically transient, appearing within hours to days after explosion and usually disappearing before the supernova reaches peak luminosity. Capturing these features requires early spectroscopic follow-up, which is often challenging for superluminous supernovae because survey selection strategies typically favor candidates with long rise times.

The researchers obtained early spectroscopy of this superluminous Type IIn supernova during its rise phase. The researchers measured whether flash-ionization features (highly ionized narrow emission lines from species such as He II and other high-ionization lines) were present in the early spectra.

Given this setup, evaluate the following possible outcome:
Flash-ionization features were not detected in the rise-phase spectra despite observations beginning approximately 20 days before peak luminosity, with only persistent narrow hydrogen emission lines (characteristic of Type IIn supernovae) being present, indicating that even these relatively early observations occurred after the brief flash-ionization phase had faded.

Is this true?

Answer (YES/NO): NO